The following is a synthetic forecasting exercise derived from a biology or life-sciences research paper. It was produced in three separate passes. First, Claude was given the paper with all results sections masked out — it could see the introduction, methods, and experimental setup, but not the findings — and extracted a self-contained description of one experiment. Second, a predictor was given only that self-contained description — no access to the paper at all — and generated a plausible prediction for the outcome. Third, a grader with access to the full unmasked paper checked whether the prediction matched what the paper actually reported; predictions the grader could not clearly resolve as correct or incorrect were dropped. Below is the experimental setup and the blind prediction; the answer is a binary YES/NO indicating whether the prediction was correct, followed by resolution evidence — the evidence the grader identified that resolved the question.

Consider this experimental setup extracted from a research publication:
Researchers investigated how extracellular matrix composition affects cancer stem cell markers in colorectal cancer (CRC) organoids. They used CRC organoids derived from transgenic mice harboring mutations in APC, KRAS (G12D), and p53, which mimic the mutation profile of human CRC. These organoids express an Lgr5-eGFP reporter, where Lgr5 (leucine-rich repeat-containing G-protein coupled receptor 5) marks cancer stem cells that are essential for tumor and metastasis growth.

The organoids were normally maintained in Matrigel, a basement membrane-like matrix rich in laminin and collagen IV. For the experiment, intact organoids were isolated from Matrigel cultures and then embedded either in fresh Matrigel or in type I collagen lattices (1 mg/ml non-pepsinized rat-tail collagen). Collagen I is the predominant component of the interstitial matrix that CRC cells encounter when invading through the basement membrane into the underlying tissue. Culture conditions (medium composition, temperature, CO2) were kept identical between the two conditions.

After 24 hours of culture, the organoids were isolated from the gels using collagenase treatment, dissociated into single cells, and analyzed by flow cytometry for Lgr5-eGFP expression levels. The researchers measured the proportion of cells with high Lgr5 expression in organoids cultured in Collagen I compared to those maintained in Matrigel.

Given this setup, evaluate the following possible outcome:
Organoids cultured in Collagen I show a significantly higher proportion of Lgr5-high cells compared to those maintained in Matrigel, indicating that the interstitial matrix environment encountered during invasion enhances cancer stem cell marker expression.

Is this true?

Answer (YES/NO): NO